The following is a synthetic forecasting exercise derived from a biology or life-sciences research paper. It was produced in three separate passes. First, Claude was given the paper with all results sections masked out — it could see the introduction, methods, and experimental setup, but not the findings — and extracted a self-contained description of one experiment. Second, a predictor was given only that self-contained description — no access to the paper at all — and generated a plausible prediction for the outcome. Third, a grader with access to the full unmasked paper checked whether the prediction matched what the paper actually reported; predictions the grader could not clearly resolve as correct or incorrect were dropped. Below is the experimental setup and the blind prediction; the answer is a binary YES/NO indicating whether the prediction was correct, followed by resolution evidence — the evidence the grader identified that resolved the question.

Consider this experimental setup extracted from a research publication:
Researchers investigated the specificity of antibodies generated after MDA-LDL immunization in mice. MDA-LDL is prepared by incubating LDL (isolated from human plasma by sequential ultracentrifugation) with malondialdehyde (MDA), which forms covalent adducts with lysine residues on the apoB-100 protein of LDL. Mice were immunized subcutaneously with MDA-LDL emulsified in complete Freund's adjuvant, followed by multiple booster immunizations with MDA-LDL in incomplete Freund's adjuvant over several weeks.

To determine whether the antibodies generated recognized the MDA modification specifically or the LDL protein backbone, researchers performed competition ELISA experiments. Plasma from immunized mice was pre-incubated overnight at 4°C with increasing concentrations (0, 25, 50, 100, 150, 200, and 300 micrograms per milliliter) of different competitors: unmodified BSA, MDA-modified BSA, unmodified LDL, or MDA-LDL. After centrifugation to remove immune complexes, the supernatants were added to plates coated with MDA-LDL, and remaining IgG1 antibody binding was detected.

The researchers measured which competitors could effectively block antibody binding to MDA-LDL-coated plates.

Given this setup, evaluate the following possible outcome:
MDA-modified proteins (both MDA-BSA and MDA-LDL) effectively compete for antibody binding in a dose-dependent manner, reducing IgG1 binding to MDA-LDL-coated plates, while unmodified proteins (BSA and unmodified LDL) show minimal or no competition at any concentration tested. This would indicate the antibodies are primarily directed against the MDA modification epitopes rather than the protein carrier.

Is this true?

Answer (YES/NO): NO